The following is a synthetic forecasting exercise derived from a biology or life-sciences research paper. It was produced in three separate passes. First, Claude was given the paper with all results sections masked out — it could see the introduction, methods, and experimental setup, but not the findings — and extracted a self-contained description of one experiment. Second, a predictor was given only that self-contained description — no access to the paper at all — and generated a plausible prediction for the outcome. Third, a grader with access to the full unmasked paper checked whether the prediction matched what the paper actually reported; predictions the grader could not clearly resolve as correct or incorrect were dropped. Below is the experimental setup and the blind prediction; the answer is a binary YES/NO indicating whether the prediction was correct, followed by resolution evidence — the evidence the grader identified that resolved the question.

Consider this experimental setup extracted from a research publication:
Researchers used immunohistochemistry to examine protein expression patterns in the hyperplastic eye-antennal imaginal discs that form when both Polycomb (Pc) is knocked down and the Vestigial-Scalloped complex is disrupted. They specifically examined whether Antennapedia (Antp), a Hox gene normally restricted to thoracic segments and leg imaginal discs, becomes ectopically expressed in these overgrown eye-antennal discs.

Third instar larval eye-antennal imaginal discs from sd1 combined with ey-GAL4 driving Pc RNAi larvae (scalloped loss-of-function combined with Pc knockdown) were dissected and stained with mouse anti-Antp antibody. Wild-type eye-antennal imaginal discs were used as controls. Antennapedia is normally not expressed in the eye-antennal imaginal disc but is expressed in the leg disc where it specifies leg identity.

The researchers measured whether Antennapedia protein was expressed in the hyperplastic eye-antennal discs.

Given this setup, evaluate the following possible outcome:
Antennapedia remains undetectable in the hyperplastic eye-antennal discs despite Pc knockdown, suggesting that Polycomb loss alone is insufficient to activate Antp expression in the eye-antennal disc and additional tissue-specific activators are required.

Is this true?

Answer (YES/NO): NO